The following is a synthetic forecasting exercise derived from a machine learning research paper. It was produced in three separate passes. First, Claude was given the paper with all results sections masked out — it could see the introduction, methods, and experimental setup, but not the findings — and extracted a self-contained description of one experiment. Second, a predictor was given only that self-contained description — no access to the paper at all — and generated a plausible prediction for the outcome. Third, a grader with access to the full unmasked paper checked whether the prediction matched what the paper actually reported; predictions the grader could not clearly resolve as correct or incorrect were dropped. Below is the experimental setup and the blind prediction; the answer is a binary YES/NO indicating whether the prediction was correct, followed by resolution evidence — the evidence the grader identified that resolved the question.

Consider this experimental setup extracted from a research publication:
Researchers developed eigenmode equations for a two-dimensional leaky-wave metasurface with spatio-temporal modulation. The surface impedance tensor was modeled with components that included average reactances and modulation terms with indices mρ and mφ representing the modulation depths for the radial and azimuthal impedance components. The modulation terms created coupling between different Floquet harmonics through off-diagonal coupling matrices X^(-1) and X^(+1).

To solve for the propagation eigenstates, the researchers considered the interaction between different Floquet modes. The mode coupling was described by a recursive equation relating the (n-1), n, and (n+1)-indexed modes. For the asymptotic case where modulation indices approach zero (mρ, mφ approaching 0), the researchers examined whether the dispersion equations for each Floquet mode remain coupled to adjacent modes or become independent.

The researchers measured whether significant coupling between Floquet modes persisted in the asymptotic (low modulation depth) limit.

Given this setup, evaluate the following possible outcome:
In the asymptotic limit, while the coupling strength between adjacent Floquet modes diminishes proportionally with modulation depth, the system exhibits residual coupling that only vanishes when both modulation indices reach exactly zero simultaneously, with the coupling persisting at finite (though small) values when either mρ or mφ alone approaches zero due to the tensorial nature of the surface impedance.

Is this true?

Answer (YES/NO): NO